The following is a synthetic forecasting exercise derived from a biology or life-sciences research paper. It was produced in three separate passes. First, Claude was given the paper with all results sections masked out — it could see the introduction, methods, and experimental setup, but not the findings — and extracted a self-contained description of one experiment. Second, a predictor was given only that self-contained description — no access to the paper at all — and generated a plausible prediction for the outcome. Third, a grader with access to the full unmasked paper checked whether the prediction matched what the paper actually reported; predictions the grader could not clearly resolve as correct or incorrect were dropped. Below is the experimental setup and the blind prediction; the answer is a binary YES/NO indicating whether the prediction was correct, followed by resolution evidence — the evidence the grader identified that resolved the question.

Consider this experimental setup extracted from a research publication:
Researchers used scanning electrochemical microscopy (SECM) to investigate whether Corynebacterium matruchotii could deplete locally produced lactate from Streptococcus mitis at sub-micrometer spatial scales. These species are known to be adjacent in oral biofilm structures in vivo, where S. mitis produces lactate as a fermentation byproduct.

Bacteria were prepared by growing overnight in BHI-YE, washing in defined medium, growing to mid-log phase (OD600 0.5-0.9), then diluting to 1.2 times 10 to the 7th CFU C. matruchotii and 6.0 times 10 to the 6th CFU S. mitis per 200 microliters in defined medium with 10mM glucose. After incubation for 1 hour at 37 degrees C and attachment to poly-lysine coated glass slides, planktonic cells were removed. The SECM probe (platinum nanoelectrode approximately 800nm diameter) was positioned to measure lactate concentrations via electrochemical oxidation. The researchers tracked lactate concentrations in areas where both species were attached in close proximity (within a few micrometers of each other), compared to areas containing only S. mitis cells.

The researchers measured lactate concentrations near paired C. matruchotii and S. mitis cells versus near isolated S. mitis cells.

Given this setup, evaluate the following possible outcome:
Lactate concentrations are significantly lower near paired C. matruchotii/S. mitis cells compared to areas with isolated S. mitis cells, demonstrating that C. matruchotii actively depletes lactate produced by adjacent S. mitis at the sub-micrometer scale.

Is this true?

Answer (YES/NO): YES